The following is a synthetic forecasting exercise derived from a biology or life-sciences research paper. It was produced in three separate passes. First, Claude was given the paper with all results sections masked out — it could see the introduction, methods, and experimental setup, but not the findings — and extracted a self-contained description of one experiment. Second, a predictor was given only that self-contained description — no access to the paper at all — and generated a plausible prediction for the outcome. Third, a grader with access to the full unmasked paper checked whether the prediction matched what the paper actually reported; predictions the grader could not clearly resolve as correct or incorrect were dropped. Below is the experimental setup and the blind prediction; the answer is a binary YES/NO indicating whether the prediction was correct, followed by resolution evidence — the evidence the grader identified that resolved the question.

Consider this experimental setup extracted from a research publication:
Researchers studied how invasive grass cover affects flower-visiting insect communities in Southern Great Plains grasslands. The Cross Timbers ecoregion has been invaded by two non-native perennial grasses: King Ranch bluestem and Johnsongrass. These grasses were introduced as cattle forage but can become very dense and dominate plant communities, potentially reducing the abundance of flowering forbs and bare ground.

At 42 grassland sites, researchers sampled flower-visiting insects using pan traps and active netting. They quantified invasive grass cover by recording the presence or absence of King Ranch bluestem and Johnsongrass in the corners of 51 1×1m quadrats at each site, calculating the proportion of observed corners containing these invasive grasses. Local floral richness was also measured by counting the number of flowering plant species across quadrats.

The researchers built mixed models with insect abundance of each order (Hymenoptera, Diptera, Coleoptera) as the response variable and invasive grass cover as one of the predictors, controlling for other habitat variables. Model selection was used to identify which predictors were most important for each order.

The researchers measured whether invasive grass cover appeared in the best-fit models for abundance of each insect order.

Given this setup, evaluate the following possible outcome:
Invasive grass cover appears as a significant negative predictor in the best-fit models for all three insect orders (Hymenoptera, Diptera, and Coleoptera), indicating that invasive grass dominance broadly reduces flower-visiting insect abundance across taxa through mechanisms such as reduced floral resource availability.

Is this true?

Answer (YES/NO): NO